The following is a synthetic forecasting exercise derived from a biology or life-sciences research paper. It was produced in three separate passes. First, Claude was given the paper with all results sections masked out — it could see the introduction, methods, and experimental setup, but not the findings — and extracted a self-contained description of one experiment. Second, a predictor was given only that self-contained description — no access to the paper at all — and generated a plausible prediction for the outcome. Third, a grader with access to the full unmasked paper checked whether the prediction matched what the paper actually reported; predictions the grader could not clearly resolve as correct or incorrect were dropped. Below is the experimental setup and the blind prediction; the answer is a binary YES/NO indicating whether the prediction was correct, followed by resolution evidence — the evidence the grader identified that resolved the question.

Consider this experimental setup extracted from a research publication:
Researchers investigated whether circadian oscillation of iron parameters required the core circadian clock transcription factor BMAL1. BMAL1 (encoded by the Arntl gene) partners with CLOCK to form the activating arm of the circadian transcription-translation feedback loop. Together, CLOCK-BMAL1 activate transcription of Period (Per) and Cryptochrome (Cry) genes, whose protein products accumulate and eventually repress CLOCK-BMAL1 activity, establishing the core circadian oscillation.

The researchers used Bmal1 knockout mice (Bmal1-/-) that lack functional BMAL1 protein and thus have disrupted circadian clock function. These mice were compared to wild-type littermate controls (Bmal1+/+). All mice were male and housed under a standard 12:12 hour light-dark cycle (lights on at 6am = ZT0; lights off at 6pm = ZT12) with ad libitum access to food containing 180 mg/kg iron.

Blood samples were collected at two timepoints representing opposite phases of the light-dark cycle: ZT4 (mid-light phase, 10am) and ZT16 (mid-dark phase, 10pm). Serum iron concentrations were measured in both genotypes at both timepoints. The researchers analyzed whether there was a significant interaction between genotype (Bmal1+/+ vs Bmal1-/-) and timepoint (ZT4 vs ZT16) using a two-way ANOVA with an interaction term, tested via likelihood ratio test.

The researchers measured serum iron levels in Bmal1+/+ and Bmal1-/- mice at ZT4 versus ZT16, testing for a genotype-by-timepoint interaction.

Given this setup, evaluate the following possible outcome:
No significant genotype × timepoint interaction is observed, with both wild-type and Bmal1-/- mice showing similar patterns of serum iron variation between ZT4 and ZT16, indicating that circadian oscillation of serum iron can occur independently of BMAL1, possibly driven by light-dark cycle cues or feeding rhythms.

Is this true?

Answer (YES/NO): NO